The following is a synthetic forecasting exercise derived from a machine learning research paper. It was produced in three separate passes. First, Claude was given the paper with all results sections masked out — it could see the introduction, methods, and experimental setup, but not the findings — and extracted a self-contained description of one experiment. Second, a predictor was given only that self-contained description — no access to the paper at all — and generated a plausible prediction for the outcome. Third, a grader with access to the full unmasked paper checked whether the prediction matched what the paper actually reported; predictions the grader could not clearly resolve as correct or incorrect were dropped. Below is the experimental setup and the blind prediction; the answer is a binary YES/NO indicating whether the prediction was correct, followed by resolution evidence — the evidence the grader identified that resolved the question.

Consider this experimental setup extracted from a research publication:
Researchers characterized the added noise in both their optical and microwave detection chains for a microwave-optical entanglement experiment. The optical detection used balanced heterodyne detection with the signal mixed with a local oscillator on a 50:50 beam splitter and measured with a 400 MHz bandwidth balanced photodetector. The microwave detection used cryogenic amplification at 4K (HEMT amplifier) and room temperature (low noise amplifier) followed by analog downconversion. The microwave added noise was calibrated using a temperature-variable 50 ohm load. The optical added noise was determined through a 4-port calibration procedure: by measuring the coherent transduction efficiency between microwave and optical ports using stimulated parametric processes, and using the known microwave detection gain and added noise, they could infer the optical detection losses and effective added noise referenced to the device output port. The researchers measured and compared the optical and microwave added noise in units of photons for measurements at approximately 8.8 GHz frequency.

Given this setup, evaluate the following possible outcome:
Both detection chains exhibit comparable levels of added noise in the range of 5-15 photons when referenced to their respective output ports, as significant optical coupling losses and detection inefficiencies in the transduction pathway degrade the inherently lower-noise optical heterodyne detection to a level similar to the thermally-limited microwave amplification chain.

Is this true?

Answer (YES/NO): NO